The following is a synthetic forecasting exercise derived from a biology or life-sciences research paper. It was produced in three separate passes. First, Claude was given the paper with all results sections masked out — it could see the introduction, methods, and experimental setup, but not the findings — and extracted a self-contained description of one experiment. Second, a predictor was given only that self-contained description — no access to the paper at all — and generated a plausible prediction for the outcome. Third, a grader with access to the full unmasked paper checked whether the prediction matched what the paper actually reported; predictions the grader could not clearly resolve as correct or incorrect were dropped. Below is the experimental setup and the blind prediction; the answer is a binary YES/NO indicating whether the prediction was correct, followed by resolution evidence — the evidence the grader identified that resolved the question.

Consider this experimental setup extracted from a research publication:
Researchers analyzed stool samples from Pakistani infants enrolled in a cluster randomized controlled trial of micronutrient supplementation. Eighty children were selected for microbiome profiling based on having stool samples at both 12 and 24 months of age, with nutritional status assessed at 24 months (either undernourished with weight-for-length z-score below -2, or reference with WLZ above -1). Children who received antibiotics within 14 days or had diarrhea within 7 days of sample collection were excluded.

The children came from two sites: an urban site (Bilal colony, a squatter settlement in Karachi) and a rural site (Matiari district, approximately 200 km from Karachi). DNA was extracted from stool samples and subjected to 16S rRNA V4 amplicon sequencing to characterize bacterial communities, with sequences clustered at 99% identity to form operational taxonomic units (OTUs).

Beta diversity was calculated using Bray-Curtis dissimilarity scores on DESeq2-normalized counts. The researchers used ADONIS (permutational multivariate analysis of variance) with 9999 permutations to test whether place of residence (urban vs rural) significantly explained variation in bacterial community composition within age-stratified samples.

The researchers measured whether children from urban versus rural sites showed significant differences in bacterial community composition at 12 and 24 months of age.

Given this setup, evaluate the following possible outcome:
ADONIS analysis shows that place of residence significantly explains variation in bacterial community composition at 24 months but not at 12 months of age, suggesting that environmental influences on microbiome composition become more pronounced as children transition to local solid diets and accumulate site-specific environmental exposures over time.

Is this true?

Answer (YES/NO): NO